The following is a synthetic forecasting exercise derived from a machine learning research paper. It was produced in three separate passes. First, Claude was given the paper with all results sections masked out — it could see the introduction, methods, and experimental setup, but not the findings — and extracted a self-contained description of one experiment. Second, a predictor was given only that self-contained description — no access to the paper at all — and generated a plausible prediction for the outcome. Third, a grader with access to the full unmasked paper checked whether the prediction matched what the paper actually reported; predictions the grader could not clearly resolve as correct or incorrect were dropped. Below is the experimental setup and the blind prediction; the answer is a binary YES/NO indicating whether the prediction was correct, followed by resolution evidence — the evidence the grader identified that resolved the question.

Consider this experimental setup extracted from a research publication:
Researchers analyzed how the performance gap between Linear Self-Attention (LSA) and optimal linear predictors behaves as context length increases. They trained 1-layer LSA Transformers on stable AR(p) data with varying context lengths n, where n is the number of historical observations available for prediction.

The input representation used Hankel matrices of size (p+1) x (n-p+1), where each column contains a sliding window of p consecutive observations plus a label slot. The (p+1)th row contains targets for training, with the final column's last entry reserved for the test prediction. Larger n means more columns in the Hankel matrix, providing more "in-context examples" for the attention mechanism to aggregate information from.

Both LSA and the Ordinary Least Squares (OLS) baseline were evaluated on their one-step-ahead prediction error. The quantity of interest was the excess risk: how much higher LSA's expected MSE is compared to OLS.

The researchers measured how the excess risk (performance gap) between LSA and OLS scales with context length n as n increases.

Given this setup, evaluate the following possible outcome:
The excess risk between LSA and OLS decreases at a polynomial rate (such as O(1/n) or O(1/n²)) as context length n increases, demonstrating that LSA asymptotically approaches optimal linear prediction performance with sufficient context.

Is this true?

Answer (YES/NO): YES